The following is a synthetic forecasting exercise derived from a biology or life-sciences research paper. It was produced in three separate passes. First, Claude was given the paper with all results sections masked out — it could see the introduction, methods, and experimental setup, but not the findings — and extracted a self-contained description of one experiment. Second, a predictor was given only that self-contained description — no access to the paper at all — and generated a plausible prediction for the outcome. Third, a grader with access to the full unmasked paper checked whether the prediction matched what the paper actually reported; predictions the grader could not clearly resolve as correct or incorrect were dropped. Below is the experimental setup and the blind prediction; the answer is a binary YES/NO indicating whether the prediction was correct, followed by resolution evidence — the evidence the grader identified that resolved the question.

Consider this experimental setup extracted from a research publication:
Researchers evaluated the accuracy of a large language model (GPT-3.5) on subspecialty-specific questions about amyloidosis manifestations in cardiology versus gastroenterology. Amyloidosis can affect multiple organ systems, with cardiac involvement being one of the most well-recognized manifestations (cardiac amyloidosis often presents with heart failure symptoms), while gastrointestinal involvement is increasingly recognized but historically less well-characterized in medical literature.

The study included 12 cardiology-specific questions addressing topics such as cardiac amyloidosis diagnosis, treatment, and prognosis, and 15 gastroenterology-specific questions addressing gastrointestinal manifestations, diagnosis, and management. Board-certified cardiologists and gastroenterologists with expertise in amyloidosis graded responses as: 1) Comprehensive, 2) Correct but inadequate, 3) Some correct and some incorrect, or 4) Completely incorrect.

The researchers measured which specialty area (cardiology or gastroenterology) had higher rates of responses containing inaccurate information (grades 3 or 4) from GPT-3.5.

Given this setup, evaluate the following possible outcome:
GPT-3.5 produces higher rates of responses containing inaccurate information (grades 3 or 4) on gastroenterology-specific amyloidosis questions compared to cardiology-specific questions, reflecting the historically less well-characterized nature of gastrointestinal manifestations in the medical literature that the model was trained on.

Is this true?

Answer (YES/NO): YES